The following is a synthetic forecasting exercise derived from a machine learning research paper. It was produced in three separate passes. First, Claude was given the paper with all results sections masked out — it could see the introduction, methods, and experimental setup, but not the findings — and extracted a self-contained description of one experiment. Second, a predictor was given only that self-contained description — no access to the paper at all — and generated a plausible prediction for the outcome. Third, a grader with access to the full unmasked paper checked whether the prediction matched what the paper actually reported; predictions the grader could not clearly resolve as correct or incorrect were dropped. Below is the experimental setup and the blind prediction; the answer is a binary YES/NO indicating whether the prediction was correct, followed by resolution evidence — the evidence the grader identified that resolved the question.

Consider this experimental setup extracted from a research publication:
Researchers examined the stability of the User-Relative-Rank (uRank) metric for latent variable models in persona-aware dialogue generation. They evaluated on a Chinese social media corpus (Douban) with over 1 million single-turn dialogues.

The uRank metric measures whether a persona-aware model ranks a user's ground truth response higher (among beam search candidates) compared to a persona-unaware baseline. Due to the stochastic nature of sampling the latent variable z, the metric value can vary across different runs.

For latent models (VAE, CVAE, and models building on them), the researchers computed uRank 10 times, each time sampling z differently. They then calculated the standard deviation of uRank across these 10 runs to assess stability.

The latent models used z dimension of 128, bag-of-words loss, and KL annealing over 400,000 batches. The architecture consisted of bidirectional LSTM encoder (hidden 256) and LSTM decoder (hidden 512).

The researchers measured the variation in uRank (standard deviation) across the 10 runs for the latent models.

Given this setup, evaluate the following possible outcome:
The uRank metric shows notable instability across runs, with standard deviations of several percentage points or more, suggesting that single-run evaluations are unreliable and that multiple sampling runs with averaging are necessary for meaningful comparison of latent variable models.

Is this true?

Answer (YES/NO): NO